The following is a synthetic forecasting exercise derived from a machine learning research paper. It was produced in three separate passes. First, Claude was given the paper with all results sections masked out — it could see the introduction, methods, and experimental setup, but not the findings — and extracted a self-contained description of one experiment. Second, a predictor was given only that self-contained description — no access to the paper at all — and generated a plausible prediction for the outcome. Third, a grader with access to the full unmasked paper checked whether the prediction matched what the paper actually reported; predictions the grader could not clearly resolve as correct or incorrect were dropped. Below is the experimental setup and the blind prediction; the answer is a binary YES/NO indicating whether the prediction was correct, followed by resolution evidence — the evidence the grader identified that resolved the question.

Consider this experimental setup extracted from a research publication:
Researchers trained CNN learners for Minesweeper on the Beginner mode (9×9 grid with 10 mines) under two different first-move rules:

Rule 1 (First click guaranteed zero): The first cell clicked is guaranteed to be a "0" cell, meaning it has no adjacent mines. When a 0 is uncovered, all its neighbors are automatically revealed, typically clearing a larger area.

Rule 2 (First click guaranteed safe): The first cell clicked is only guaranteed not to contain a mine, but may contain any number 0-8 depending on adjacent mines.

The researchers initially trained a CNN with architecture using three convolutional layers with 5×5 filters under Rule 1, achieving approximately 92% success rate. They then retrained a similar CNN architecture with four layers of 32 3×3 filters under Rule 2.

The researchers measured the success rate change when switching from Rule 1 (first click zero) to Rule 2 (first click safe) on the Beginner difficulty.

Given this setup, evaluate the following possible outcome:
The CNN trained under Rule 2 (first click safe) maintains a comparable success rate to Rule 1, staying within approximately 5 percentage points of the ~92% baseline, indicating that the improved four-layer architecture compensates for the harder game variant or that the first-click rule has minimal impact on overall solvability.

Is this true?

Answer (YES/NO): YES